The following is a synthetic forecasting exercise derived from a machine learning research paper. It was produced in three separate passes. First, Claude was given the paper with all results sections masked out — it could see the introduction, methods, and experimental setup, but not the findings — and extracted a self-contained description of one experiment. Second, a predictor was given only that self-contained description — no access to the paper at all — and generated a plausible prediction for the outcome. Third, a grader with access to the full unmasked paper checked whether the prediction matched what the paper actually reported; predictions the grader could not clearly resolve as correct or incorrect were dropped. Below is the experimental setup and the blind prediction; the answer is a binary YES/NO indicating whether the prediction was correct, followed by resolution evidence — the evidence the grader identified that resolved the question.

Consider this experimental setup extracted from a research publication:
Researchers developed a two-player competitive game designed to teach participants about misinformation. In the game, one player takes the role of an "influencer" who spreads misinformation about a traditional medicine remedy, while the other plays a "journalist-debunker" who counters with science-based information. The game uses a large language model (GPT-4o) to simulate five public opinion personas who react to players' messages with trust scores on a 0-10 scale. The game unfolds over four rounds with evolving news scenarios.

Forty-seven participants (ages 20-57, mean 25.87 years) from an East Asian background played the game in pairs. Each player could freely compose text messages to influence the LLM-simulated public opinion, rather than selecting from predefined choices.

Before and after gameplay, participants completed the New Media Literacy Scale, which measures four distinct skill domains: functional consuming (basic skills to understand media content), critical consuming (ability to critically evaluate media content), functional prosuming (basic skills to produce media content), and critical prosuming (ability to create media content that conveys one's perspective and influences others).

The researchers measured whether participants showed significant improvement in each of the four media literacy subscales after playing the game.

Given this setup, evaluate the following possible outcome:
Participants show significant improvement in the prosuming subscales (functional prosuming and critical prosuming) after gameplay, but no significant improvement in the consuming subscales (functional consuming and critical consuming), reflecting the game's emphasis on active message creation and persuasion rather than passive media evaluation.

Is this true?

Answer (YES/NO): NO